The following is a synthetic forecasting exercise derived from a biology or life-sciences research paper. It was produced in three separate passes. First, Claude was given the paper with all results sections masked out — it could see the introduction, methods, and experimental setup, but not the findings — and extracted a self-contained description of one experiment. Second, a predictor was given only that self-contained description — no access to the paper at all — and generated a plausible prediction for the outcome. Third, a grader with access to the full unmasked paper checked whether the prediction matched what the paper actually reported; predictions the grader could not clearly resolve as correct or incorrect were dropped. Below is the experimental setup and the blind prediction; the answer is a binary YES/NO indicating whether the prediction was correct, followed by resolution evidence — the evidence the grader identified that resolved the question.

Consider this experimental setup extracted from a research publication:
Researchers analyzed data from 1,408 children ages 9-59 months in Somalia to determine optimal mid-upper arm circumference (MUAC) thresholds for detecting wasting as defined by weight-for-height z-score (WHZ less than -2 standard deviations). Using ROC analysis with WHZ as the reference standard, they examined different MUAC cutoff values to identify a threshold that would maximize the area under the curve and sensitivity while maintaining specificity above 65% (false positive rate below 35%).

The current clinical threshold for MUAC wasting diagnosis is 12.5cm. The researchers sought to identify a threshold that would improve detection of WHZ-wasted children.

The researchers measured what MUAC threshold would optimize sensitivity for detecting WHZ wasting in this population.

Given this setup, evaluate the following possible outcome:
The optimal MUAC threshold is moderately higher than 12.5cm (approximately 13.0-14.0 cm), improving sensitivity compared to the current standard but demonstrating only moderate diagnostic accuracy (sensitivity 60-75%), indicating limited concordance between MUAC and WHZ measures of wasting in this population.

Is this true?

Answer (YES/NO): NO